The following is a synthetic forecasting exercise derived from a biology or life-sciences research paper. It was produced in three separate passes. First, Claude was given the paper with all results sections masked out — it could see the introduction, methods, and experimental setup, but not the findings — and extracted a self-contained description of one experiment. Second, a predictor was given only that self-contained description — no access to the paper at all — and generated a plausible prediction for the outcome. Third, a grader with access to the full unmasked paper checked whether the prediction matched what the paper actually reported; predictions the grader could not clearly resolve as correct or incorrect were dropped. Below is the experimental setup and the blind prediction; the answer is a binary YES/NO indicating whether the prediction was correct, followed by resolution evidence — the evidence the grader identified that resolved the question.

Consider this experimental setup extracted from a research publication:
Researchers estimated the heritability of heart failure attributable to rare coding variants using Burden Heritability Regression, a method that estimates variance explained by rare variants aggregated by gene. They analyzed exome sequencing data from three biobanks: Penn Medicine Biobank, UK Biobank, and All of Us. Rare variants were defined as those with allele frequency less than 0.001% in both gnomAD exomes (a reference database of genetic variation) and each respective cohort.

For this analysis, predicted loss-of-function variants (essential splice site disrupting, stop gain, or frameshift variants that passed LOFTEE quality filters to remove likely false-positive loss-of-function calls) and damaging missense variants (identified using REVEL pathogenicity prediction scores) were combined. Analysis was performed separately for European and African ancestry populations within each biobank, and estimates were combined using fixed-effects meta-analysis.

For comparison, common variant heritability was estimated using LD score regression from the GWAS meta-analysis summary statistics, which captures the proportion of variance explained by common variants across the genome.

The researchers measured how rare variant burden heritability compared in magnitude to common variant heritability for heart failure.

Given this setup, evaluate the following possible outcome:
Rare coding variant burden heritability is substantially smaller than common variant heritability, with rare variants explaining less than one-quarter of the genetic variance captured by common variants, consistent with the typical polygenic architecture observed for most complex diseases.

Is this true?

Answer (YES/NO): NO